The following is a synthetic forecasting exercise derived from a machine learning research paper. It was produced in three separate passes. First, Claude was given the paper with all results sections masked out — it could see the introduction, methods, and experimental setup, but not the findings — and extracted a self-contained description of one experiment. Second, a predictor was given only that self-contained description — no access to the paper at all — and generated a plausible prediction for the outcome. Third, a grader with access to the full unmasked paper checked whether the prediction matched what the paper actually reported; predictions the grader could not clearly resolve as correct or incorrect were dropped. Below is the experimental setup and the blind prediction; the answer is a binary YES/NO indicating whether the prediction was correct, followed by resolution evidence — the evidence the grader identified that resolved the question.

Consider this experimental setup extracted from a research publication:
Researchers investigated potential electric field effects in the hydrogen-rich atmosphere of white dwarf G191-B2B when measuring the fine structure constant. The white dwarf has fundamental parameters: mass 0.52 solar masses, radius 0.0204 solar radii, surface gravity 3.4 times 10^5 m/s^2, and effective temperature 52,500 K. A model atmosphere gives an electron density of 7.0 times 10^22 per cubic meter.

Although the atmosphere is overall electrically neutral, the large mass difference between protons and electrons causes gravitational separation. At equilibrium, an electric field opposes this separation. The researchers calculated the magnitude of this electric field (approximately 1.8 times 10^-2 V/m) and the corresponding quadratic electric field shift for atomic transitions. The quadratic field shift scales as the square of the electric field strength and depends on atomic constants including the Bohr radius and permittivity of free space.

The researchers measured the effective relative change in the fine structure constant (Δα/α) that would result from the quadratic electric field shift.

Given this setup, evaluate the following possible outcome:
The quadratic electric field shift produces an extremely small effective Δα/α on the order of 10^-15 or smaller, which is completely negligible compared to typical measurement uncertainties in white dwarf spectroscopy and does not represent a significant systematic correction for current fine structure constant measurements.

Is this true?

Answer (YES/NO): YES